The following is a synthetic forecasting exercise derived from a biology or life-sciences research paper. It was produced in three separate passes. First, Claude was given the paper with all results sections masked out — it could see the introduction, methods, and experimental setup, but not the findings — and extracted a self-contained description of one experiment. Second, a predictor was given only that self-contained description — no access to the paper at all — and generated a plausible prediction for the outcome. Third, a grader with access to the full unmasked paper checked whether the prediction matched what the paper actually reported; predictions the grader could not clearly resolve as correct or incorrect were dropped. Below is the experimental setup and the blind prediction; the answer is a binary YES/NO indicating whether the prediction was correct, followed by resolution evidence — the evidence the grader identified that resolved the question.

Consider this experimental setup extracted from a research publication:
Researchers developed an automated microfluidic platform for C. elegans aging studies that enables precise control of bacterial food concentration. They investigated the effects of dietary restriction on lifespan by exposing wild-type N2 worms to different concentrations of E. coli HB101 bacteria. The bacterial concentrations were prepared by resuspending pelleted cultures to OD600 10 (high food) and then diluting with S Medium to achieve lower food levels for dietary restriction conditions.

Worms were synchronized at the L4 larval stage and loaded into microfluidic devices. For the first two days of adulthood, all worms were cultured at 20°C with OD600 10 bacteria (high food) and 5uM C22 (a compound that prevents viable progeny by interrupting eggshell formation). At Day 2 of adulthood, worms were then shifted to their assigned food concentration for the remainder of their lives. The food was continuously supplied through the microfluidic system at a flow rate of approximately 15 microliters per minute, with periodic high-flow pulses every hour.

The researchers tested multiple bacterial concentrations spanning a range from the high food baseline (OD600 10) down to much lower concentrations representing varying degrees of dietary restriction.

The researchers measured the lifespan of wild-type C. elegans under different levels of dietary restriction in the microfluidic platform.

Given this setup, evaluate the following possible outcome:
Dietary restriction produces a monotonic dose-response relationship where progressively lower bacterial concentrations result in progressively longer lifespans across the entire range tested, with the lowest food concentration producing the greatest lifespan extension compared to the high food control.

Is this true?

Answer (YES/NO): YES